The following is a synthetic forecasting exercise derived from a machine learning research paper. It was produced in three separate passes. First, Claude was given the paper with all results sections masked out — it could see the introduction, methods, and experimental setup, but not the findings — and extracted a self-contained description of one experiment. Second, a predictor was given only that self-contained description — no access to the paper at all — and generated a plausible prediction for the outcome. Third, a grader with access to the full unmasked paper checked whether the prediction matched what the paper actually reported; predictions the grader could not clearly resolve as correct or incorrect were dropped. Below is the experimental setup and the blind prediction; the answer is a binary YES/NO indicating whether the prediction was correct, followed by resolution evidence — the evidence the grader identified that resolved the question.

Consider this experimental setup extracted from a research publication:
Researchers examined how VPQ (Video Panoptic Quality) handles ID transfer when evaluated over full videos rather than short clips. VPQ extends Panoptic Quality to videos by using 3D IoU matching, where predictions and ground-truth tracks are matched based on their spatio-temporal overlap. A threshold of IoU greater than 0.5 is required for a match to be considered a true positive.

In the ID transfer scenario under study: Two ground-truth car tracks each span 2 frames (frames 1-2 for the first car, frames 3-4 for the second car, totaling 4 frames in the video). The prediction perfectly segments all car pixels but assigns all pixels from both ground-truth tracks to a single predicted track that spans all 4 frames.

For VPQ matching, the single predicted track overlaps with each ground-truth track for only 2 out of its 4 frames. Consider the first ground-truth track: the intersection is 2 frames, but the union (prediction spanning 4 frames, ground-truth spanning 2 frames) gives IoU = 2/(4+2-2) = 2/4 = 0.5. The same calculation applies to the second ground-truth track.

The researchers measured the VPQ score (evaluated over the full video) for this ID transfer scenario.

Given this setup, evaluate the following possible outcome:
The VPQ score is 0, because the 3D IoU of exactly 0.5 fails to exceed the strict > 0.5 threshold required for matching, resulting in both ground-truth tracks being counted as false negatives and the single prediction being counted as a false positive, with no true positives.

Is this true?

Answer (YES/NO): YES